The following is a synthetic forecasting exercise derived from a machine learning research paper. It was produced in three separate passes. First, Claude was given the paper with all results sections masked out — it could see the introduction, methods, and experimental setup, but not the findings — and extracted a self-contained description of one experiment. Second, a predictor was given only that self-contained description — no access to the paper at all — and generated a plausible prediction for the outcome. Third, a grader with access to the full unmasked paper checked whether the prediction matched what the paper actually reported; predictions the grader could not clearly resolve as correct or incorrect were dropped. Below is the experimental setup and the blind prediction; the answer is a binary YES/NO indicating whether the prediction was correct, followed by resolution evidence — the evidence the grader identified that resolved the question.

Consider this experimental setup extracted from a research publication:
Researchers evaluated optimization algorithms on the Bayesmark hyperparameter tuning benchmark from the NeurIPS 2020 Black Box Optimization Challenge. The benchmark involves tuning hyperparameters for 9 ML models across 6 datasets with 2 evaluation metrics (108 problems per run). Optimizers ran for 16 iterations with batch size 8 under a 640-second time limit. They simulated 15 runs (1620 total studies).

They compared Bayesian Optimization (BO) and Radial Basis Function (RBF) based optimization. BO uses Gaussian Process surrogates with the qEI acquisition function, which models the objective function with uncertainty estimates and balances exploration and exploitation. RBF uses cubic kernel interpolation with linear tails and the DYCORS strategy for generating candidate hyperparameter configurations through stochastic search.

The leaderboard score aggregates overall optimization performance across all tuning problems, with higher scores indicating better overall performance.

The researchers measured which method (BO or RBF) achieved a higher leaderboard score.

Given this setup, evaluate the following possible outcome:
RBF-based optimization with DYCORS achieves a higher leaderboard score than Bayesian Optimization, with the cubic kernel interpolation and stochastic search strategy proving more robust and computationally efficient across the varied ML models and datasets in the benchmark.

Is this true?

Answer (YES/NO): YES